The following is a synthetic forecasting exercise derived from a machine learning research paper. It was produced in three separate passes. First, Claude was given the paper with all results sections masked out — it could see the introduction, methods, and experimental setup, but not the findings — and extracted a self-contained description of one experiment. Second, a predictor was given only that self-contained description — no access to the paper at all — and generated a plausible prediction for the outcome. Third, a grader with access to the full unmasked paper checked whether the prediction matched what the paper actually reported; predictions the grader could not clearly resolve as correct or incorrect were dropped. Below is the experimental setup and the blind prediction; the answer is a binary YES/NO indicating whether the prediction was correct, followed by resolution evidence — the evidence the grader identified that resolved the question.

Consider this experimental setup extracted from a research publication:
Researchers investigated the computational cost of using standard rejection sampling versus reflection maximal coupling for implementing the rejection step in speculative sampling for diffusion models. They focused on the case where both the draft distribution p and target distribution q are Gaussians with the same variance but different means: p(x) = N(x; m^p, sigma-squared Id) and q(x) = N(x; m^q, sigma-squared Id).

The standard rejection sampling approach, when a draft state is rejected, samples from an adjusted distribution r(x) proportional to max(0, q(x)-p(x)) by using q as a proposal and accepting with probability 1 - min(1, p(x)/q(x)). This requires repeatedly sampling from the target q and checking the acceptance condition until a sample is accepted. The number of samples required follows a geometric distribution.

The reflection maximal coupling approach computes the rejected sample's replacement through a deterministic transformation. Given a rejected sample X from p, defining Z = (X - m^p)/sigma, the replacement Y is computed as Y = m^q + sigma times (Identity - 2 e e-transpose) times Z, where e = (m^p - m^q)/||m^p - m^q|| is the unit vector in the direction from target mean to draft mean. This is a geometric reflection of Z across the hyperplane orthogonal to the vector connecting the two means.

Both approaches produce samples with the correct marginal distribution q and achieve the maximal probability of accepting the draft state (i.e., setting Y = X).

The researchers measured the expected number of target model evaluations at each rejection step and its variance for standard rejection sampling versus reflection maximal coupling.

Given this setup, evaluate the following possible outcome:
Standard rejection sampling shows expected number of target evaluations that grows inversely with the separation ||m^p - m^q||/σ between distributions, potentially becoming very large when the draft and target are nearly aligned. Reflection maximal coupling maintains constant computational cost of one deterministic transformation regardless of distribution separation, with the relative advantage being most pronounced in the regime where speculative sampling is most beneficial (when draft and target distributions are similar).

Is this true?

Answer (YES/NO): YES